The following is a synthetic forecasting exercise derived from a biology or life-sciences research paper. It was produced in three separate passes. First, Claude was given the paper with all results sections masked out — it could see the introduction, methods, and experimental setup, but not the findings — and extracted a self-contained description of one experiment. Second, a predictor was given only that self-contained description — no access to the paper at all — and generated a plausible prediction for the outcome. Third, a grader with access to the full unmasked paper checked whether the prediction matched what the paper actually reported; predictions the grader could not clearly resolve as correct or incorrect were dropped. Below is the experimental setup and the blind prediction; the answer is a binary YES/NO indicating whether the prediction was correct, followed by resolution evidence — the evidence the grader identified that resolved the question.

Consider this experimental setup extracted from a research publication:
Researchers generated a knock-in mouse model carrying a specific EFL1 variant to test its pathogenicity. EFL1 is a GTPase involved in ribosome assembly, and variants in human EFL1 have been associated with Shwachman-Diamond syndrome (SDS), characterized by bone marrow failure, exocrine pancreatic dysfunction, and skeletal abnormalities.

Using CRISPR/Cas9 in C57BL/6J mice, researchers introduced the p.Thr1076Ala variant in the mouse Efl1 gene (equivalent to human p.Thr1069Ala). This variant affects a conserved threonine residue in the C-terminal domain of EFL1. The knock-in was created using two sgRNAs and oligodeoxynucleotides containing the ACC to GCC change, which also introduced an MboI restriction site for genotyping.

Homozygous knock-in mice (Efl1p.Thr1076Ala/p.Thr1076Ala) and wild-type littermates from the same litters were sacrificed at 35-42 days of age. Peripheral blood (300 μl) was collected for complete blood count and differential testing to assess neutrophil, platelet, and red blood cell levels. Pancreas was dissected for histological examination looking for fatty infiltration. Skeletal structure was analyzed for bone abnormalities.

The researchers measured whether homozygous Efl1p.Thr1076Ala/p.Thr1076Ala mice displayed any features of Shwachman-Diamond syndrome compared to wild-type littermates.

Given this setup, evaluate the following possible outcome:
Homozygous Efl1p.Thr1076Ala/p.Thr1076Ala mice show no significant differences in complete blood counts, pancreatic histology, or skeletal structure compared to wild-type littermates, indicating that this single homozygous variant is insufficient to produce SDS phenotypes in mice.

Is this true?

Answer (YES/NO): YES